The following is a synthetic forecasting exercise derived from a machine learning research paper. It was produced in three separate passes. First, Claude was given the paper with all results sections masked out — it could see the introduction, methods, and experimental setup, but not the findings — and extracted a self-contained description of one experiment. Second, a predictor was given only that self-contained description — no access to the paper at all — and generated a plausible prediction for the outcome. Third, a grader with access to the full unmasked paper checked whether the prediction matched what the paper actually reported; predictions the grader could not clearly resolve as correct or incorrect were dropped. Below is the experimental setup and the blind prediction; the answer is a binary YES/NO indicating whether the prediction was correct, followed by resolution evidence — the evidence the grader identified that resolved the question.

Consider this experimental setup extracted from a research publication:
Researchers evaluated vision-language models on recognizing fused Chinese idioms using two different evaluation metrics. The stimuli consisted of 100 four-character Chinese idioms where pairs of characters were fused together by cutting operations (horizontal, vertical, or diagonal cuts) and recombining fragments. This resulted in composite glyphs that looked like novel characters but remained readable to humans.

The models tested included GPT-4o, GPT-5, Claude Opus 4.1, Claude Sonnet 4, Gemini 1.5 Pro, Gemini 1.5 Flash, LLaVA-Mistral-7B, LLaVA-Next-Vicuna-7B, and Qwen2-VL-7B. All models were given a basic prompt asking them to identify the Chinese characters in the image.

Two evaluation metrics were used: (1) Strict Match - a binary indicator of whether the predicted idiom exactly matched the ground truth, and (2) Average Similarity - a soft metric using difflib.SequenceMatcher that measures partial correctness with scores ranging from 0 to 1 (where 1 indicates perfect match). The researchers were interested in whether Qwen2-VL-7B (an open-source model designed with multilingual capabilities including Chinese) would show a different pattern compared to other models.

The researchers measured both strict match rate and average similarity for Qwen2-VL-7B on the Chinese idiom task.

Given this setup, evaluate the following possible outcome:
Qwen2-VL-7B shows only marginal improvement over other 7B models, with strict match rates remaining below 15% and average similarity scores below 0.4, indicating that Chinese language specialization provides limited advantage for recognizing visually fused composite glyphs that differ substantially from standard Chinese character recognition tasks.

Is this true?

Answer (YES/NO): NO